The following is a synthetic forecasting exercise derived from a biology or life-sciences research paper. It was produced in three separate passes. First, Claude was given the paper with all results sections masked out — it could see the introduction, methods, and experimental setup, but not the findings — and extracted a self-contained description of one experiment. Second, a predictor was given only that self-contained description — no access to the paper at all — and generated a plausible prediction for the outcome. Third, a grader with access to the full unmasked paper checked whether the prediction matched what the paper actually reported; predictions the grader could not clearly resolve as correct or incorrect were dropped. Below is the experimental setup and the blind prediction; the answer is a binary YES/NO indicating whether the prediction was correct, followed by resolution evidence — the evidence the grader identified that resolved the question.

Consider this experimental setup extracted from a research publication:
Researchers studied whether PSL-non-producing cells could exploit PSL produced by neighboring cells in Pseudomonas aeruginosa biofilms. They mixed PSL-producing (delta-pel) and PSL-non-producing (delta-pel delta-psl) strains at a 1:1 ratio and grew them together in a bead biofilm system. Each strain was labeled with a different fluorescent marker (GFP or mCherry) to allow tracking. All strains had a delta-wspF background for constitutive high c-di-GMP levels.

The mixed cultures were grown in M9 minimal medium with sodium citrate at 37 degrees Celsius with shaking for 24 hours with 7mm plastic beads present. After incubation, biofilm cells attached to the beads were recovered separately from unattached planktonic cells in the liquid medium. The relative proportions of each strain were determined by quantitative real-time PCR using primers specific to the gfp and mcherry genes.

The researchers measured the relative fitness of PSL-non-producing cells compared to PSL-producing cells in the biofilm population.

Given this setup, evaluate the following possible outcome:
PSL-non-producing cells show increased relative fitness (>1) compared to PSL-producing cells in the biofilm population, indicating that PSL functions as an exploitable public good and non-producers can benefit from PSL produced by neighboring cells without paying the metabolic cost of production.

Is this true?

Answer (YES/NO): NO